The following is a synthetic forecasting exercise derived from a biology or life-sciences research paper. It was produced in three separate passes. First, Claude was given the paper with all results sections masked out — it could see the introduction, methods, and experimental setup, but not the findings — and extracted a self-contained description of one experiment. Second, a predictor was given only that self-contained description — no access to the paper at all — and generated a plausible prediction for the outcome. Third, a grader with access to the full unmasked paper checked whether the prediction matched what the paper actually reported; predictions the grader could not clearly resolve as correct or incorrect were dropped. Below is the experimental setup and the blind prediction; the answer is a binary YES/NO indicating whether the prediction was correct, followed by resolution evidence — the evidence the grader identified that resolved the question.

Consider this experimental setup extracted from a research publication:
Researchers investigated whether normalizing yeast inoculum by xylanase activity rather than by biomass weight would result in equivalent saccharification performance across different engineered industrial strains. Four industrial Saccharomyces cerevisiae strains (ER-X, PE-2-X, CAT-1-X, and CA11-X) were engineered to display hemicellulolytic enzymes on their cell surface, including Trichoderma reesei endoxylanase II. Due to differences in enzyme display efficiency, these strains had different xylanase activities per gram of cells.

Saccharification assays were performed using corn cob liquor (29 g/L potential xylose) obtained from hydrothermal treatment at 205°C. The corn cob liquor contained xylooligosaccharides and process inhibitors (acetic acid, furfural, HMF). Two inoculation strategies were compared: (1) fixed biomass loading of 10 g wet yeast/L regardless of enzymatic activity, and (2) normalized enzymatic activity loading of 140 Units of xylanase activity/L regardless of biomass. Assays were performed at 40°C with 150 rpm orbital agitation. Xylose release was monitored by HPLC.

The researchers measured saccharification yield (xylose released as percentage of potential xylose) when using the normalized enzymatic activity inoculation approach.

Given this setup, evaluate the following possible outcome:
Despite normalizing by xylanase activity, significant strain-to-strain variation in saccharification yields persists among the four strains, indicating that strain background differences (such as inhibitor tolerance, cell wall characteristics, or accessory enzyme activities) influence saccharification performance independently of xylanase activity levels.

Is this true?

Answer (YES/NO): YES